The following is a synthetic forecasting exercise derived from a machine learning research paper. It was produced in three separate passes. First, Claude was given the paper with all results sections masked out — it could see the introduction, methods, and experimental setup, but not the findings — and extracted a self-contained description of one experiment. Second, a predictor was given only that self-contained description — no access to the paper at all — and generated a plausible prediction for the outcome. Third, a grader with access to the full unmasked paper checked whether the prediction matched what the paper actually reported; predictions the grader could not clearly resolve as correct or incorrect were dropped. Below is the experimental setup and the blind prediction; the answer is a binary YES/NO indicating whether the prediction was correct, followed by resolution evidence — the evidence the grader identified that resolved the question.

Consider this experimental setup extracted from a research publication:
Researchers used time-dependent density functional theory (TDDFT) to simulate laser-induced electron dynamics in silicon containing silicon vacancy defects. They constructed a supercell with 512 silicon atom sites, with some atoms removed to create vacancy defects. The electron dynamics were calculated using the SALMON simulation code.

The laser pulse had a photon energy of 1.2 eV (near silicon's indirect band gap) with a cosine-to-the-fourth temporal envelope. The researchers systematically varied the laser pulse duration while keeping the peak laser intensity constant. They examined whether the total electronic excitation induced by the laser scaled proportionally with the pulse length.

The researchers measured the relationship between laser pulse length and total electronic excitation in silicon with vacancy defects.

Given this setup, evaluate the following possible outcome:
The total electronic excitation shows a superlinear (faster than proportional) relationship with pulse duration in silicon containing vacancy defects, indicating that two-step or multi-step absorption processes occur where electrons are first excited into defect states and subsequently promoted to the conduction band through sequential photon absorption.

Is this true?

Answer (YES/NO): NO